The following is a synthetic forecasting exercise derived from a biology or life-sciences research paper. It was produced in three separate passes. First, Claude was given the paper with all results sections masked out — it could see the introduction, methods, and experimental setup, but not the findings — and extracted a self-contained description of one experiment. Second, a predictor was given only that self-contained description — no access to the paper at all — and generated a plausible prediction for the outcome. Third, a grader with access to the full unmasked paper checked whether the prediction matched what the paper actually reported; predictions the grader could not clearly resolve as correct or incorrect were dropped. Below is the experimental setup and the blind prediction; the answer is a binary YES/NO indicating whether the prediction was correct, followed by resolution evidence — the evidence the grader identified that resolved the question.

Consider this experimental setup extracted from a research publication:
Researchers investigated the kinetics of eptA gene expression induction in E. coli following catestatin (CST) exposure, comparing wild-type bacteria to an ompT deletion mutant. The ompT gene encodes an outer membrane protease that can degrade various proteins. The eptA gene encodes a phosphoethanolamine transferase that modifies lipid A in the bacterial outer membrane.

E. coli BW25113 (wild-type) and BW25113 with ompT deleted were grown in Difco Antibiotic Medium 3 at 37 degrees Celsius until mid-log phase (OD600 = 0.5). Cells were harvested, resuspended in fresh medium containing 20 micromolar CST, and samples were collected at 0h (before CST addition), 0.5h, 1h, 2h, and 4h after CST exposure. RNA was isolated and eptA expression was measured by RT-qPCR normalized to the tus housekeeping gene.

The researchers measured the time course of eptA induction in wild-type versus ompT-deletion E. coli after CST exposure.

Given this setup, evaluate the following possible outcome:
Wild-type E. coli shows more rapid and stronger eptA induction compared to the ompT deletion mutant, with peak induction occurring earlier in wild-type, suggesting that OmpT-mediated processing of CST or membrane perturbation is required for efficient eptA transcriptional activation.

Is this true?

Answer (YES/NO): NO